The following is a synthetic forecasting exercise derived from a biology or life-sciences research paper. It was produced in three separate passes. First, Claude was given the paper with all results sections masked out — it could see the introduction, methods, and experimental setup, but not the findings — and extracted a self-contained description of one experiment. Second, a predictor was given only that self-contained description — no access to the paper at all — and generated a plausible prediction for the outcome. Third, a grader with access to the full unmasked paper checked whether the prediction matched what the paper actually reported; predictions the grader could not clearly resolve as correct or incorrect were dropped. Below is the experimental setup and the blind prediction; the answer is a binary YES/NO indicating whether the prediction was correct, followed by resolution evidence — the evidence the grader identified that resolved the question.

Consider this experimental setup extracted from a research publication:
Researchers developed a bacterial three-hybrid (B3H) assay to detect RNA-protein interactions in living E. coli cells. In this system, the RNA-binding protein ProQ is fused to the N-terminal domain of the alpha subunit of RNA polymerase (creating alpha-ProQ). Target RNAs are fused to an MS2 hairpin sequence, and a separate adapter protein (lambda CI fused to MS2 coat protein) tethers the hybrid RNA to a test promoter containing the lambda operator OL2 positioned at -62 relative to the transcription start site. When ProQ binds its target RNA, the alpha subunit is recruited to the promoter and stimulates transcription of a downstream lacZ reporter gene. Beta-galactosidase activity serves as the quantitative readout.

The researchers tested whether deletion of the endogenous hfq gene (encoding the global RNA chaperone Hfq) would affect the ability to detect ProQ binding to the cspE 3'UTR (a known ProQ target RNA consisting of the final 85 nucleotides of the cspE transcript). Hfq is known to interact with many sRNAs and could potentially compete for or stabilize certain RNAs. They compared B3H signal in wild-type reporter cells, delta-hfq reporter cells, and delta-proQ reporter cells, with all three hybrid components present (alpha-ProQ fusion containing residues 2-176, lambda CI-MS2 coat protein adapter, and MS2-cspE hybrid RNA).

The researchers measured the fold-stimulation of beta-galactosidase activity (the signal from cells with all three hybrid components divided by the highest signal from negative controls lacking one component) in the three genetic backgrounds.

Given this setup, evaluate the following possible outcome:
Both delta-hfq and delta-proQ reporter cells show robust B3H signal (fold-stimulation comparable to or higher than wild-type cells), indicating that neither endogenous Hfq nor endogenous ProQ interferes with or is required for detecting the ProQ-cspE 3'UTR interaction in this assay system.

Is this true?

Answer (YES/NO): NO